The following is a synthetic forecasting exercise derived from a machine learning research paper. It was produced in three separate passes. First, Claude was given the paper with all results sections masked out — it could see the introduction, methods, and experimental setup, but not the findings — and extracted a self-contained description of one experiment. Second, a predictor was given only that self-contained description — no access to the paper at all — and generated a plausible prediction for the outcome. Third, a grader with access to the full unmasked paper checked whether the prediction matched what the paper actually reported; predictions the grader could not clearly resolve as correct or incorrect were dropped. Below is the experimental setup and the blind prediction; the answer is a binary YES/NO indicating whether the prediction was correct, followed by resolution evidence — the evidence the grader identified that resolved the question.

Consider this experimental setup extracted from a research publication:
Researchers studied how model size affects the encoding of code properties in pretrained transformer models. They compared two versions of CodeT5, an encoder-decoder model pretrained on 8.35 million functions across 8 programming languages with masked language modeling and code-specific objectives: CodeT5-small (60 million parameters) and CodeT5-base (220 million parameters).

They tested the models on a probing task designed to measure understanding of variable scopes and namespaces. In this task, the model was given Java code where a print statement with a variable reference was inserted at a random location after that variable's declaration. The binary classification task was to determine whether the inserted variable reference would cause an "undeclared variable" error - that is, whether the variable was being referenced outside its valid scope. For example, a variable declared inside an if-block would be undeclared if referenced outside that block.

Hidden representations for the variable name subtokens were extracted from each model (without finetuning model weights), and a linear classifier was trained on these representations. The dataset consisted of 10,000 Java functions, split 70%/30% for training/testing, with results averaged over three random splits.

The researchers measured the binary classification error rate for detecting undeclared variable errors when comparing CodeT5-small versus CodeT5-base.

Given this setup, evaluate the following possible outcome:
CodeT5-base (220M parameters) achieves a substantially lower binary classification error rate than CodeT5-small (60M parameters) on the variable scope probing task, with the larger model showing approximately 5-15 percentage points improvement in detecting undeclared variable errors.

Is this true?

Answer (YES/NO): NO